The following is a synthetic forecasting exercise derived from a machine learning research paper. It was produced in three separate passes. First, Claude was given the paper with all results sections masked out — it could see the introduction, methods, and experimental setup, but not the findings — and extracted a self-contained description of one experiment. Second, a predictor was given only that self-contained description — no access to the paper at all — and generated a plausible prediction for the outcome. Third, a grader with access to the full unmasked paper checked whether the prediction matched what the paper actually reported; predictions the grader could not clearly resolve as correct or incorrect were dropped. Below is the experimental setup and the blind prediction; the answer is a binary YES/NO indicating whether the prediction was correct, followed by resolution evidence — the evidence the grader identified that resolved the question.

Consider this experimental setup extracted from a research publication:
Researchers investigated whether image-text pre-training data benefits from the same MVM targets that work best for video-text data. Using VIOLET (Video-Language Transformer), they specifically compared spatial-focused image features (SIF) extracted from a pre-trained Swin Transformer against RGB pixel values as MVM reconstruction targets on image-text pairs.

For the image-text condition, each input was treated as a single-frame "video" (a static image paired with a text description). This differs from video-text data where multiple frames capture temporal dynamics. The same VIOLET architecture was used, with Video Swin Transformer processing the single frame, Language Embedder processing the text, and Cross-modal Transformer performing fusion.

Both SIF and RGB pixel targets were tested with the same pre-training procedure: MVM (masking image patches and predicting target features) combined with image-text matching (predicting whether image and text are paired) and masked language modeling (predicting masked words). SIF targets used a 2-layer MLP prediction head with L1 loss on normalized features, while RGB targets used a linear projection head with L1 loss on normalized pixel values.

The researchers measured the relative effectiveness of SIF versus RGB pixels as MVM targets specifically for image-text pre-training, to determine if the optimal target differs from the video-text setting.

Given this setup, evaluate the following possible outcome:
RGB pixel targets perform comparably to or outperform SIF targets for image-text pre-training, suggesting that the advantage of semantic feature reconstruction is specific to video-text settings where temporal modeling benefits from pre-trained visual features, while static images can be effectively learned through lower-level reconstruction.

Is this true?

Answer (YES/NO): YES